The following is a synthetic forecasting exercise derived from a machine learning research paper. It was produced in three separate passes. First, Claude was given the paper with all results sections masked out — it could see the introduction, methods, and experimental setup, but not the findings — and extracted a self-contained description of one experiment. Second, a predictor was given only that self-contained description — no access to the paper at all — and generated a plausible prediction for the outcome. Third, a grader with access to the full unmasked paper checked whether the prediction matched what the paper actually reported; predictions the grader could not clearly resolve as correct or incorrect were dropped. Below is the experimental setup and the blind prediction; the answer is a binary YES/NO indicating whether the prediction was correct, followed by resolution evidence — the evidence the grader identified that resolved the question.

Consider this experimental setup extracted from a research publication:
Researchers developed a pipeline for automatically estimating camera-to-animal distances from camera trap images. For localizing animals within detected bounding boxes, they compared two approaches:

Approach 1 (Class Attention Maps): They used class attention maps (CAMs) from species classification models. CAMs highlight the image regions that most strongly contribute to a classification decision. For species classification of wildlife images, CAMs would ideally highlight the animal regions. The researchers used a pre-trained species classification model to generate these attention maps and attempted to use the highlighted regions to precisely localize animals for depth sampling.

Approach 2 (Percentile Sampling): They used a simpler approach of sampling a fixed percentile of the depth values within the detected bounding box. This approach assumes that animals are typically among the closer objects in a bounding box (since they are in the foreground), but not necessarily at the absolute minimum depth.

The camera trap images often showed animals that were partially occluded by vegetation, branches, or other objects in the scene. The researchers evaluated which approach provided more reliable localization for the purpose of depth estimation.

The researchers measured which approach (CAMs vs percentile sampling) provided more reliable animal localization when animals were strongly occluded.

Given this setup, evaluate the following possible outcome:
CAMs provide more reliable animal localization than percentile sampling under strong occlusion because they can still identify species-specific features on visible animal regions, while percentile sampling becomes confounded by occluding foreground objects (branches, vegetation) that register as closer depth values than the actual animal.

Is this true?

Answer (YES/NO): NO